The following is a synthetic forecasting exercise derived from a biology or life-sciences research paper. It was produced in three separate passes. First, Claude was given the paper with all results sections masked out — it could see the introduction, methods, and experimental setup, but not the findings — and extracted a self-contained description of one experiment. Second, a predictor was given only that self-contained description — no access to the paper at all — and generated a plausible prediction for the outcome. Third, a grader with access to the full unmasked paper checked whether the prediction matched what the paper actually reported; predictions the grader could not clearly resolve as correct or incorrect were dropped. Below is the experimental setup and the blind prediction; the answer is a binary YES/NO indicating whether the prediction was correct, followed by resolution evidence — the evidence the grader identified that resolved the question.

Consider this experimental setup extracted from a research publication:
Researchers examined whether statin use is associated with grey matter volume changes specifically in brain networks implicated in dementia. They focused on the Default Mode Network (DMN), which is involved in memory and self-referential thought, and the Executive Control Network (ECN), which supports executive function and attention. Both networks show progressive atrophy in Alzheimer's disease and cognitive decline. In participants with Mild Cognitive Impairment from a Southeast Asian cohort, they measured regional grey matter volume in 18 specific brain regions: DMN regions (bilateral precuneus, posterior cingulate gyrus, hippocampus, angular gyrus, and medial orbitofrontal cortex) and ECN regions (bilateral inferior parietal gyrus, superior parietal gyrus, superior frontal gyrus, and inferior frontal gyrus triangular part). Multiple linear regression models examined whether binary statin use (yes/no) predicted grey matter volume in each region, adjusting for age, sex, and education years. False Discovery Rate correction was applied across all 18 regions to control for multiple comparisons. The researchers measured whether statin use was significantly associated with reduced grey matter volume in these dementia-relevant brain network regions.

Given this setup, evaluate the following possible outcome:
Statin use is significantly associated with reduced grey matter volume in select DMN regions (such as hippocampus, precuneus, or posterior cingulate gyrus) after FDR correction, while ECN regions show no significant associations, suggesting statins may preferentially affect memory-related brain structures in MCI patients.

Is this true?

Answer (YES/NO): NO